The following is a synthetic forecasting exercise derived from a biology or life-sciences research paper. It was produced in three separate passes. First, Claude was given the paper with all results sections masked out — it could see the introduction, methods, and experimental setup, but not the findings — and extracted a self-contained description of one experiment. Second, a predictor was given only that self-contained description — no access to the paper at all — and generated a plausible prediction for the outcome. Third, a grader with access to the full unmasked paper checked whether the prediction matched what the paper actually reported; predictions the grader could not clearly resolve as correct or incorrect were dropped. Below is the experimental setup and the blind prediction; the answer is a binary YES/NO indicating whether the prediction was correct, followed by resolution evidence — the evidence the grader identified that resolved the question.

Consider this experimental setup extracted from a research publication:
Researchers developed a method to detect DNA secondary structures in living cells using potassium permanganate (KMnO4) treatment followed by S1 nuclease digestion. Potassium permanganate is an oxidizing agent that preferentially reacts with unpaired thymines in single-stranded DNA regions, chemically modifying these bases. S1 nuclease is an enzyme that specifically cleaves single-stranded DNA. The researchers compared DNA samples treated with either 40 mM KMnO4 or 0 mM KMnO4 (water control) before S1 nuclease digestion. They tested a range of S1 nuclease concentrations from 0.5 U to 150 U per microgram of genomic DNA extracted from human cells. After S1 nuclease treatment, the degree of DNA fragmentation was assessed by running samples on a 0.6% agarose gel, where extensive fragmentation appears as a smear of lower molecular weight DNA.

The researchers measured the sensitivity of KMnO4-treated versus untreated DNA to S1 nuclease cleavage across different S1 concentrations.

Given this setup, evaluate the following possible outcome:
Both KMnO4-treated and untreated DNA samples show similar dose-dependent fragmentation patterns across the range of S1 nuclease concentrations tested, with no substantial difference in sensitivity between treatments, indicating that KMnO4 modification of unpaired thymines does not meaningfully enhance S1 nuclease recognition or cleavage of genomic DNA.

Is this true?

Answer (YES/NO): NO